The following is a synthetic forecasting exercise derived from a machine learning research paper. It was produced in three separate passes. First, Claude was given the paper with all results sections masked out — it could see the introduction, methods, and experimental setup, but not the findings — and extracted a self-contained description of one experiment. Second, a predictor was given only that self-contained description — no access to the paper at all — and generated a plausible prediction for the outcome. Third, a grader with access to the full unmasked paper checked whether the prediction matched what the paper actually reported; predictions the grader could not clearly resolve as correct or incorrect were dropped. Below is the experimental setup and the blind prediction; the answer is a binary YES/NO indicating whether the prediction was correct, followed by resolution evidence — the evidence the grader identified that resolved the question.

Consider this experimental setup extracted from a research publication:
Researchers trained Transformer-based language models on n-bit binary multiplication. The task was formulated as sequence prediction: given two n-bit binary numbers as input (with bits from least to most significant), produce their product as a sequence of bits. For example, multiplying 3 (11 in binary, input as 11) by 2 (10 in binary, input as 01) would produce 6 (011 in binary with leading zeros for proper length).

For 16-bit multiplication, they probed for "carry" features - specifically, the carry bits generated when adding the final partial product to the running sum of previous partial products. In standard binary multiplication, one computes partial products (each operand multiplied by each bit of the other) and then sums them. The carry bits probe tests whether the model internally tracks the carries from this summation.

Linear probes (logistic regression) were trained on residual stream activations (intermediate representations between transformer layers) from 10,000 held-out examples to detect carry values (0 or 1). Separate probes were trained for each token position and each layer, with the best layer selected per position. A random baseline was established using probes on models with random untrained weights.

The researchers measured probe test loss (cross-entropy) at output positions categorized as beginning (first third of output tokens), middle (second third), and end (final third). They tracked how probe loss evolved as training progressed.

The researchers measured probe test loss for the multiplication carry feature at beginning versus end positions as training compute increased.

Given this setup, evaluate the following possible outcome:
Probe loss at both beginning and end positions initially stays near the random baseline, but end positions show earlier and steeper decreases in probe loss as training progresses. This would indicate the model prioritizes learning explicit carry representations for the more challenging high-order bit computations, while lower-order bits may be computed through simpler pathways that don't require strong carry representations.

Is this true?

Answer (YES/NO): NO